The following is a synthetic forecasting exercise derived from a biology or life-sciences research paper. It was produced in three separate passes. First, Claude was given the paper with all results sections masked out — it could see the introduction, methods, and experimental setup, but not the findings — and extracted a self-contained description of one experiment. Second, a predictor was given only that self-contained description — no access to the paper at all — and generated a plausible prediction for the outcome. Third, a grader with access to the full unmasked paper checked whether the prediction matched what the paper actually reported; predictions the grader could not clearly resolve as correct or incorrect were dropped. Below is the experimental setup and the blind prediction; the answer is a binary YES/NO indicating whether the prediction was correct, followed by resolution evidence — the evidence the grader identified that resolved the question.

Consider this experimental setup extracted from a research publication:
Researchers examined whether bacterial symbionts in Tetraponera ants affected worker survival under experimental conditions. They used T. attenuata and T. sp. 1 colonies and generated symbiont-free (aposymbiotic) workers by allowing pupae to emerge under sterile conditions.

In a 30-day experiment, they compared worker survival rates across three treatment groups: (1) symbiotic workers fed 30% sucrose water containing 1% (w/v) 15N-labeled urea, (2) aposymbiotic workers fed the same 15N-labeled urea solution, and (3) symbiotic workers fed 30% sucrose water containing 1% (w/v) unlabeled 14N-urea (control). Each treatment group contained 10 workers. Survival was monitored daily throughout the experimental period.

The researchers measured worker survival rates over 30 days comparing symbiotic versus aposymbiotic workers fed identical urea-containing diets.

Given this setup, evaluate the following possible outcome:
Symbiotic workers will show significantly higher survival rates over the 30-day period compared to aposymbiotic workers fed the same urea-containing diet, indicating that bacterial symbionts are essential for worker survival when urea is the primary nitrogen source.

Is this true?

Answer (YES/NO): YES